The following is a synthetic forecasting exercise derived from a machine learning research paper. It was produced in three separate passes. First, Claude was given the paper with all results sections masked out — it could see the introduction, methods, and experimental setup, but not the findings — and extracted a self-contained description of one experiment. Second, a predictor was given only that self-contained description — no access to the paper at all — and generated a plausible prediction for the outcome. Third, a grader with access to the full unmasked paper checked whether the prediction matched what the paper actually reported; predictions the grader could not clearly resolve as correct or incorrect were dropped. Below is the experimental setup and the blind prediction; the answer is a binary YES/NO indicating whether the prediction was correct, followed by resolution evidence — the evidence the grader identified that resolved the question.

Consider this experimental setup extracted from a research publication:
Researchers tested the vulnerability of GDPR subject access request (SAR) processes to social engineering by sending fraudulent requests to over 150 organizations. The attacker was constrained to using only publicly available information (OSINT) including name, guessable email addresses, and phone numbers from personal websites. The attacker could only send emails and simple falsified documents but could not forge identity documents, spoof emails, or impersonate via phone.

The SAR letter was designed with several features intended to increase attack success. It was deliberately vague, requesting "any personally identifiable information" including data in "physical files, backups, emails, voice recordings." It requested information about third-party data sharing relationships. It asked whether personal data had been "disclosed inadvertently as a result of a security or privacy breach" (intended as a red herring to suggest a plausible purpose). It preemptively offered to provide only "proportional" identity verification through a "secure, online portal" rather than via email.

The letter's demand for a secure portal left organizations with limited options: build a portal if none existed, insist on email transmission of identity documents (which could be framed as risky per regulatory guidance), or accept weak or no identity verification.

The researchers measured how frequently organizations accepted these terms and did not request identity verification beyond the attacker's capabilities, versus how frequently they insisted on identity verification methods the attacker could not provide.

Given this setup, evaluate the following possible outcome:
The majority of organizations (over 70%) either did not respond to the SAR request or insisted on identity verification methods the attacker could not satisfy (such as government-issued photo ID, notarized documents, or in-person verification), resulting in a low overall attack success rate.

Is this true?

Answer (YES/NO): NO